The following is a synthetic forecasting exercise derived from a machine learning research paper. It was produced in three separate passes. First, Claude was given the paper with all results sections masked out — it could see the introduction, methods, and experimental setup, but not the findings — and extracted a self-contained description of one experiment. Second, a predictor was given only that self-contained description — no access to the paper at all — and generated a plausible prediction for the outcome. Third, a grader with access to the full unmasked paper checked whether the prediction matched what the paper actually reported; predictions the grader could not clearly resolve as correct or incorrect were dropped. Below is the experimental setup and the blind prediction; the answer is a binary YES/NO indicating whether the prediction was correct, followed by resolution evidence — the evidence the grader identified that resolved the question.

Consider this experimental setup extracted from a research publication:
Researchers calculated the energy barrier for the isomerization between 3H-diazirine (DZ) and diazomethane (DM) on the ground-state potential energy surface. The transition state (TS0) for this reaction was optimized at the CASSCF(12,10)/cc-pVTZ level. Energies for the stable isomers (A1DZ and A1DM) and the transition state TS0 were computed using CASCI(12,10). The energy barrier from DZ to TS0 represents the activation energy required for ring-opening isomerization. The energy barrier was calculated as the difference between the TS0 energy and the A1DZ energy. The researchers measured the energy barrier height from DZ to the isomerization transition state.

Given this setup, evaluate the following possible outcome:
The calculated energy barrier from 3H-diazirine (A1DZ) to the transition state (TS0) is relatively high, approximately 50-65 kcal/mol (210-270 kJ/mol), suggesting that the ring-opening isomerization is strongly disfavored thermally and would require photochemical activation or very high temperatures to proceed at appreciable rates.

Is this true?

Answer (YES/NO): NO